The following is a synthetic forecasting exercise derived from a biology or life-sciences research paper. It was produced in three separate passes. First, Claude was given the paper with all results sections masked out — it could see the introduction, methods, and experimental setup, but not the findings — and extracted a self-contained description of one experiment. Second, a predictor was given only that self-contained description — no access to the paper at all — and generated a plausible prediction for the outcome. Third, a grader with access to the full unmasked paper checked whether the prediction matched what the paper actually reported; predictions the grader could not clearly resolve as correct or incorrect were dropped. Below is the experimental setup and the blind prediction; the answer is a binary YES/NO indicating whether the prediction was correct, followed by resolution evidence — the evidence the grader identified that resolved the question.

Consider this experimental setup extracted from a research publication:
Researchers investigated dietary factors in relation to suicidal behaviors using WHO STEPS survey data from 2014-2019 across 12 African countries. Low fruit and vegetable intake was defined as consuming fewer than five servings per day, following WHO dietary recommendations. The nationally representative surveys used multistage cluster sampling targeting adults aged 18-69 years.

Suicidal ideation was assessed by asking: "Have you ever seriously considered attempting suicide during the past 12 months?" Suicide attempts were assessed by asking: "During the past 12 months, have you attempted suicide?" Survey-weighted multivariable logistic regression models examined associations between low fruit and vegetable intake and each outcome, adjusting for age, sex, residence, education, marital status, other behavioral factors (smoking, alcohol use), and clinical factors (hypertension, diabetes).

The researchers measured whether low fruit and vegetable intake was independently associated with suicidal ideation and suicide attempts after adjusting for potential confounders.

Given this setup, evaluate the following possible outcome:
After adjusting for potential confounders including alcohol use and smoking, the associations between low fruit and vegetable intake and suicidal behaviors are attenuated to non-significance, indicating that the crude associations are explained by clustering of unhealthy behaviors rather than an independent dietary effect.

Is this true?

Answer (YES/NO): NO